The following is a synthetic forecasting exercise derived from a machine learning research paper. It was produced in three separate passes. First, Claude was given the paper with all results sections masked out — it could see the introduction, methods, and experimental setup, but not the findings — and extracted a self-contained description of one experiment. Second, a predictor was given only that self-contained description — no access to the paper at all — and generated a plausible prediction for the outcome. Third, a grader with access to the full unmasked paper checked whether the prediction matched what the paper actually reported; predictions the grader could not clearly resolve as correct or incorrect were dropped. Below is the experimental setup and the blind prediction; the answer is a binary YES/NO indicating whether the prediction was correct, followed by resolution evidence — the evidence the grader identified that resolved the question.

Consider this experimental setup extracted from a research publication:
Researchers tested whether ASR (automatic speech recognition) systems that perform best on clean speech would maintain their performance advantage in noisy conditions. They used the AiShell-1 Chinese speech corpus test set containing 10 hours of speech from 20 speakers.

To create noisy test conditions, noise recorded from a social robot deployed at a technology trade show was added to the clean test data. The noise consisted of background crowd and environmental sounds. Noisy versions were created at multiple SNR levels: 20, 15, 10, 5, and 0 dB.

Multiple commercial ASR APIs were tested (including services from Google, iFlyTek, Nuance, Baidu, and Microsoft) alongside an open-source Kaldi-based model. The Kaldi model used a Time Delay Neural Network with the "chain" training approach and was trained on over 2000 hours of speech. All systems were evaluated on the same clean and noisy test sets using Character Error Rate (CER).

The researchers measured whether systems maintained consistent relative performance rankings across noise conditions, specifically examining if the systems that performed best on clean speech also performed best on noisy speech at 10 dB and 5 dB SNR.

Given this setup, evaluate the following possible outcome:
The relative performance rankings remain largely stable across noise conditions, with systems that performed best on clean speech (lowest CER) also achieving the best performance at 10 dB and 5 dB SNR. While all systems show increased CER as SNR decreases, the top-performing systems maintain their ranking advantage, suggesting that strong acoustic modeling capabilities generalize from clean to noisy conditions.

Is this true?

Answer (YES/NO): NO